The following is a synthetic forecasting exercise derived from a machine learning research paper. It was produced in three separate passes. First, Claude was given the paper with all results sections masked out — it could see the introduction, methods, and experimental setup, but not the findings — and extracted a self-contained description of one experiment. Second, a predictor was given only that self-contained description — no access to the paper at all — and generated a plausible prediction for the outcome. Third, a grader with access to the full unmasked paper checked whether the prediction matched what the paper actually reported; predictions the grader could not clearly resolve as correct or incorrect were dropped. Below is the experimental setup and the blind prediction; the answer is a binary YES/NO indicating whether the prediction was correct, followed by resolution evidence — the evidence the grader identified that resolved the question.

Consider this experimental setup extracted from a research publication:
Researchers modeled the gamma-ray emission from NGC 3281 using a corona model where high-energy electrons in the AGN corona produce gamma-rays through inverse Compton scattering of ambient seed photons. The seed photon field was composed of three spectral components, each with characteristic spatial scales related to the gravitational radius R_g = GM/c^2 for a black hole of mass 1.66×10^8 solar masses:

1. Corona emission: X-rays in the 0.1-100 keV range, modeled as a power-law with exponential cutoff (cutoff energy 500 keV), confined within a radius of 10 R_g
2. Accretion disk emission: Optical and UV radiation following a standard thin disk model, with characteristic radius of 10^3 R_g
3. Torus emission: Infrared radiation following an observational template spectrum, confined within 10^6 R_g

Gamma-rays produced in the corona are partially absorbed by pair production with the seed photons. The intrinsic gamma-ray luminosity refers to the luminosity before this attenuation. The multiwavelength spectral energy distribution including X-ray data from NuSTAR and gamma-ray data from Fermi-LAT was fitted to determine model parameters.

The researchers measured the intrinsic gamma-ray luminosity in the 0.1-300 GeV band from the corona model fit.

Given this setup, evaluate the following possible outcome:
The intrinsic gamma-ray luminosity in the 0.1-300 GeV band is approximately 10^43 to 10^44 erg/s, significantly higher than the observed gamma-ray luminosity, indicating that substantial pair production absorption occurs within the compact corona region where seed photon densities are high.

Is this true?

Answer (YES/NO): NO